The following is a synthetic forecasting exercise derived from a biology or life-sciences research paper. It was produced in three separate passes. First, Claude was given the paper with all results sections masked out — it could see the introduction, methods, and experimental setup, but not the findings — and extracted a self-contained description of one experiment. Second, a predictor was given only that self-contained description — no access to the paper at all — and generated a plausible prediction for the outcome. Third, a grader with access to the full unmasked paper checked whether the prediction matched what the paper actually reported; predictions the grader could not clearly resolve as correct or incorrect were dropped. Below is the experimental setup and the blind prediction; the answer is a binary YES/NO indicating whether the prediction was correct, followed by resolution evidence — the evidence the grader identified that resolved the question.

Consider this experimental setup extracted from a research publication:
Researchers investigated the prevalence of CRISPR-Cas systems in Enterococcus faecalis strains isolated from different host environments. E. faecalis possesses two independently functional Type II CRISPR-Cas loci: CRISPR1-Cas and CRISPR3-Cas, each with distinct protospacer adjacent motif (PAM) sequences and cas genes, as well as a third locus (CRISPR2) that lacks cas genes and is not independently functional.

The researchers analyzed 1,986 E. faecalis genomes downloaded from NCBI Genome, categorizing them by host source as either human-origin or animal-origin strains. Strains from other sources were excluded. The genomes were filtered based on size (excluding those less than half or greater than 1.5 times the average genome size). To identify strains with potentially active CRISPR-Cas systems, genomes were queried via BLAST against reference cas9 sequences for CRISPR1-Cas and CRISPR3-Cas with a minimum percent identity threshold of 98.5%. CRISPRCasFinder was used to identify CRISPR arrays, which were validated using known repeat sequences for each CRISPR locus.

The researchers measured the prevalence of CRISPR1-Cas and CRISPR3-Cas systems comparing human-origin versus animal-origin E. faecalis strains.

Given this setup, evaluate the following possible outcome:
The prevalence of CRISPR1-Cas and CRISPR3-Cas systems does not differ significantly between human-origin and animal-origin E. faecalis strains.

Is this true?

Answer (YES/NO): YES